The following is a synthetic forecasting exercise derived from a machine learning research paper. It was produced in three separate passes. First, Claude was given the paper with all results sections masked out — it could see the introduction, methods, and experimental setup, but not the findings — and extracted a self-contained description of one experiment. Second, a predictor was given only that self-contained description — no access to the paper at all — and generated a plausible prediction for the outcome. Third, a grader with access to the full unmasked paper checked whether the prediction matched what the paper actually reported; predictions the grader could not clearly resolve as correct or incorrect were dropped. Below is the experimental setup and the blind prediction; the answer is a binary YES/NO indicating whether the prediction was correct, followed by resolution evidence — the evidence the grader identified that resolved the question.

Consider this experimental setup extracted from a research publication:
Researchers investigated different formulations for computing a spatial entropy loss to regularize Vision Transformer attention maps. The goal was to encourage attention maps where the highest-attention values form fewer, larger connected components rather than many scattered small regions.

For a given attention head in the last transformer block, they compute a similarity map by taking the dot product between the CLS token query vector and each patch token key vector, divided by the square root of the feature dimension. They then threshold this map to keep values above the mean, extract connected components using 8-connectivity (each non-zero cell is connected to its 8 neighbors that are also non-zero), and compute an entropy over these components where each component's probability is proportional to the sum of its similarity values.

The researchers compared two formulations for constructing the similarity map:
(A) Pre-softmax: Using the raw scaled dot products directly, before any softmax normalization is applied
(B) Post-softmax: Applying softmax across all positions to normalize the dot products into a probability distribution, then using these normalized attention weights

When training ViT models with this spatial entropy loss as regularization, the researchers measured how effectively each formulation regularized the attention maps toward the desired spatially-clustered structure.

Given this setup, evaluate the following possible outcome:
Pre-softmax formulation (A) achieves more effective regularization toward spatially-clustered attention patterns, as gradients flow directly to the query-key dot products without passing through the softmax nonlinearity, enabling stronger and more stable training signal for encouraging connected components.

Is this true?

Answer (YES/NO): YES